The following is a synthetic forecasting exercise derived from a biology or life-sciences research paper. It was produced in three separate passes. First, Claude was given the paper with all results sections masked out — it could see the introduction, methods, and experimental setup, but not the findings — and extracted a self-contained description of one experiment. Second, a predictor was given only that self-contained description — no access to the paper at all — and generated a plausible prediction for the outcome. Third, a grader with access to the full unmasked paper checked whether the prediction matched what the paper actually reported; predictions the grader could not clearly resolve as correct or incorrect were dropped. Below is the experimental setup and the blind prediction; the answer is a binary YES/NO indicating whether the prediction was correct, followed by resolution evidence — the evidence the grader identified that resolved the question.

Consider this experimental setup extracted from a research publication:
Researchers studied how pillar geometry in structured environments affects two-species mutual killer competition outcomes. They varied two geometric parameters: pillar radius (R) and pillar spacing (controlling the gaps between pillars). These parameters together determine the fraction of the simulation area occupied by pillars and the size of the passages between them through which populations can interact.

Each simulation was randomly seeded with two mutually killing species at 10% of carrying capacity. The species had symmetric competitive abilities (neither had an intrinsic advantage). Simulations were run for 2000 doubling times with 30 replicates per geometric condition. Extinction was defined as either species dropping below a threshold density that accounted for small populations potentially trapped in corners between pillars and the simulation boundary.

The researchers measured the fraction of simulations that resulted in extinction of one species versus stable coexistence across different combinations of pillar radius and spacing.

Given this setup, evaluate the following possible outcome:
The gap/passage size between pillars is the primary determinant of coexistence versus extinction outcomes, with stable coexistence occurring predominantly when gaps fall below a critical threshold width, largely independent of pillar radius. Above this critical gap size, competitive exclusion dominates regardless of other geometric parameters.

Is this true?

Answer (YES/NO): NO